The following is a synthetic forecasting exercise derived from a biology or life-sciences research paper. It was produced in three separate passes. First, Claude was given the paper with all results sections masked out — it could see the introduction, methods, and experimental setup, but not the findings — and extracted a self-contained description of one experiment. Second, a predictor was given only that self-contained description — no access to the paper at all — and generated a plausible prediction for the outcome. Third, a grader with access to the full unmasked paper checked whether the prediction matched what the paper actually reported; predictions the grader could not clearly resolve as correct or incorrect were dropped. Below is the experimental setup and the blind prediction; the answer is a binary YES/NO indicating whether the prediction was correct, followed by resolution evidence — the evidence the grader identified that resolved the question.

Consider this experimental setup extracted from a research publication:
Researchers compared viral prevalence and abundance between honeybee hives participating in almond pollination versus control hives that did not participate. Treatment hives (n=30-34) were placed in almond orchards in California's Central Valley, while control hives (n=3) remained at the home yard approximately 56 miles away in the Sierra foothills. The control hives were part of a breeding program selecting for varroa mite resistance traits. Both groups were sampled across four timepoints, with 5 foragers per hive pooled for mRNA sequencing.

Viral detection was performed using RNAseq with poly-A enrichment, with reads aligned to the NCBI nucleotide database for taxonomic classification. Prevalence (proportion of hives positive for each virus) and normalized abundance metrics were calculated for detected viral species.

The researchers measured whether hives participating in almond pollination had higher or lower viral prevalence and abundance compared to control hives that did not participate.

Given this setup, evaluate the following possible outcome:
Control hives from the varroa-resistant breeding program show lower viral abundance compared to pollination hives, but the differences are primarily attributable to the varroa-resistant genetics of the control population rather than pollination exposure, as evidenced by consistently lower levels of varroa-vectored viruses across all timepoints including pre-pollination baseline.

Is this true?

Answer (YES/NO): NO